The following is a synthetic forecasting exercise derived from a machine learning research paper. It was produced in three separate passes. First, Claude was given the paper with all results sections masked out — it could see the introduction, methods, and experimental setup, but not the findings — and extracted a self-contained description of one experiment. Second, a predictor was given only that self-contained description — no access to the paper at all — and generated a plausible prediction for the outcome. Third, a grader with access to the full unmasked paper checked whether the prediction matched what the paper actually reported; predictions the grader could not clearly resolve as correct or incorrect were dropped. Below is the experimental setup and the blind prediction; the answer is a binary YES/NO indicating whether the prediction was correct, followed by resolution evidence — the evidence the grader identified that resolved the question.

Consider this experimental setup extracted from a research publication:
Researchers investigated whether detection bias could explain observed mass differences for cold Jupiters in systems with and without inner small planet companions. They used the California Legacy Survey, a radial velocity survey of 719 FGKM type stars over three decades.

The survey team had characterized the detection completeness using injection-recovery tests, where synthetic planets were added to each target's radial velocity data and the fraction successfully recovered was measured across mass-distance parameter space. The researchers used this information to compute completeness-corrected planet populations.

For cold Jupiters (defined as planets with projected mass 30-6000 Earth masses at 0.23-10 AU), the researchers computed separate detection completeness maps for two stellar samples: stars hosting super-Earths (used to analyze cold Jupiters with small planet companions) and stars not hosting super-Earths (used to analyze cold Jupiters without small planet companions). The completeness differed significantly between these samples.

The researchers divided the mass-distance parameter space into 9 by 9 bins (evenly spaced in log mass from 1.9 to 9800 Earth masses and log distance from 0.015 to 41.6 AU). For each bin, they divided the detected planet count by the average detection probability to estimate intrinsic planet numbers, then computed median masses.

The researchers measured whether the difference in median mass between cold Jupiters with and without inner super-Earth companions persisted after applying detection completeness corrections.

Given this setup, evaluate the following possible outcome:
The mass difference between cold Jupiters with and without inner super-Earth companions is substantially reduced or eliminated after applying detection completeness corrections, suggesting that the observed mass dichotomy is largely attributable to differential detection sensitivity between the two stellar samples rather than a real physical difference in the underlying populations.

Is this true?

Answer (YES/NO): NO